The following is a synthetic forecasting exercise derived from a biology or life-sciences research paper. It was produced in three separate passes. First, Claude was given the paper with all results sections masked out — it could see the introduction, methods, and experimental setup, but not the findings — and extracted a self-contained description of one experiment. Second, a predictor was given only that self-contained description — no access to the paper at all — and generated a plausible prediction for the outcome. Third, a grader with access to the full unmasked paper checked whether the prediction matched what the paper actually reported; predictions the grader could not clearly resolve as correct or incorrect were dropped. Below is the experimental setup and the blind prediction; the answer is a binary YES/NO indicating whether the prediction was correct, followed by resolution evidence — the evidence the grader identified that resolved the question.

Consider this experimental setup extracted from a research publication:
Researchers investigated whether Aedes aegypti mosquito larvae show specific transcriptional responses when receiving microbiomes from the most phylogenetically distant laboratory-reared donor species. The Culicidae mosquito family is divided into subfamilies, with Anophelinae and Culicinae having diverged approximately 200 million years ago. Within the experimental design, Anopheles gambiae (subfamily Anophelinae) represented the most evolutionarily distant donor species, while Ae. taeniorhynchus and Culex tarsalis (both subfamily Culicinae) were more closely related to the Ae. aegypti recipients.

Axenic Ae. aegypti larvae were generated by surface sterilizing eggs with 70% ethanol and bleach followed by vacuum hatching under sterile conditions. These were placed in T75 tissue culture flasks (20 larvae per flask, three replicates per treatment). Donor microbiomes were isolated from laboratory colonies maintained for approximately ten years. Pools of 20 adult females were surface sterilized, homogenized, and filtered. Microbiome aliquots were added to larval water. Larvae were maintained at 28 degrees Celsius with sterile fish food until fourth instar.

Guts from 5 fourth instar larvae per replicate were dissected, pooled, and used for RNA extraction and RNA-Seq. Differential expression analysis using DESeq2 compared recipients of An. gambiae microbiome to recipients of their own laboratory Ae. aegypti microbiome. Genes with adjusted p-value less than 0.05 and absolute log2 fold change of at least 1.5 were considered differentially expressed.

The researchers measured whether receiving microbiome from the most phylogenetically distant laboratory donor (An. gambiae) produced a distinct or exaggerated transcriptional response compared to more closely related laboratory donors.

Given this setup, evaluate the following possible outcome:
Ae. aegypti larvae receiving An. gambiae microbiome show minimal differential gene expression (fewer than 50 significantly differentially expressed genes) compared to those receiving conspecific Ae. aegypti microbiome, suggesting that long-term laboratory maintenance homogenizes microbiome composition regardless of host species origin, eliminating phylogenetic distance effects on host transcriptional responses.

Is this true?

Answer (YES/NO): YES